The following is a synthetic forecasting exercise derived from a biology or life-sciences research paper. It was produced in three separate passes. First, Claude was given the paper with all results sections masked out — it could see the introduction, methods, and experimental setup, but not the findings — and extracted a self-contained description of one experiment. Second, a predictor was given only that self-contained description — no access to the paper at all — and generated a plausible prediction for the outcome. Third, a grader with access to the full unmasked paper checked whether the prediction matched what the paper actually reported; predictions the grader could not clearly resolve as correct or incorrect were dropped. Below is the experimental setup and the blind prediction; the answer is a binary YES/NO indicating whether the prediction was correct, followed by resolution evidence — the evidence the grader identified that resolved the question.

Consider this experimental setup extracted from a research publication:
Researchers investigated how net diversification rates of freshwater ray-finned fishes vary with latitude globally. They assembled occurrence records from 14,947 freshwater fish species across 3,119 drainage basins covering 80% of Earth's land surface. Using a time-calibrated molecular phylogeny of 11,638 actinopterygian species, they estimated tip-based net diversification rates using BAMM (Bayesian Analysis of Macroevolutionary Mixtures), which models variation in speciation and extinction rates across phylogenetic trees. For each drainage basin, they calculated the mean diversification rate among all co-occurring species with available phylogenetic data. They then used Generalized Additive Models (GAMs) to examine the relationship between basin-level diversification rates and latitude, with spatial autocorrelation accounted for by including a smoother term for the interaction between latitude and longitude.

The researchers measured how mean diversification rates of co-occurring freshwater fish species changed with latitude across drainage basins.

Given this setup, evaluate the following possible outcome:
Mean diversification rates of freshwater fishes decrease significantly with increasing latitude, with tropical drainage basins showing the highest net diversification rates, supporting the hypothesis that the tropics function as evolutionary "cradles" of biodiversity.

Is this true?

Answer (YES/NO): NO